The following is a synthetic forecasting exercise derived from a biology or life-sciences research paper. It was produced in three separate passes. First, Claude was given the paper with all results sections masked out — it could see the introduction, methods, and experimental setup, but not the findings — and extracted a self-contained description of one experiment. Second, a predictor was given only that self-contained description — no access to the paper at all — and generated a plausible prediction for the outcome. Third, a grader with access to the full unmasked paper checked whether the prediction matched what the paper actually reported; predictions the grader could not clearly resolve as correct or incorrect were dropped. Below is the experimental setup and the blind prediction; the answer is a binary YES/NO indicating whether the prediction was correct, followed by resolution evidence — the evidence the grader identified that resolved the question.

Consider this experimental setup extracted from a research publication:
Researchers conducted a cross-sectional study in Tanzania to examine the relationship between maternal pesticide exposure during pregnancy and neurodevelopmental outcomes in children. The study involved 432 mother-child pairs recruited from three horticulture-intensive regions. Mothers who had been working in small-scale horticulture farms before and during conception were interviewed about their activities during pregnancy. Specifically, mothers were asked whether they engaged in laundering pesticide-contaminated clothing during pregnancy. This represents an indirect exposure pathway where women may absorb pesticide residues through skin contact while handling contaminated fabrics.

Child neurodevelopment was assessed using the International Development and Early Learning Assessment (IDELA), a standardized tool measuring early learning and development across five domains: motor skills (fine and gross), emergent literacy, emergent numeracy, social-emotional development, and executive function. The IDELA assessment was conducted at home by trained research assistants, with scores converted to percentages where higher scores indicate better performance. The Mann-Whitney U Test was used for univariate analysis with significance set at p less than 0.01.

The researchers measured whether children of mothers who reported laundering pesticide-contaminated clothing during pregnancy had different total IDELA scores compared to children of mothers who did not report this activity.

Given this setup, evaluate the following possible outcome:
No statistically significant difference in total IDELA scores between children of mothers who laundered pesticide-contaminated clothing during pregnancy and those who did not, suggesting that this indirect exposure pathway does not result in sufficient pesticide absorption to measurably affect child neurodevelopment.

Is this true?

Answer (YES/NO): YES